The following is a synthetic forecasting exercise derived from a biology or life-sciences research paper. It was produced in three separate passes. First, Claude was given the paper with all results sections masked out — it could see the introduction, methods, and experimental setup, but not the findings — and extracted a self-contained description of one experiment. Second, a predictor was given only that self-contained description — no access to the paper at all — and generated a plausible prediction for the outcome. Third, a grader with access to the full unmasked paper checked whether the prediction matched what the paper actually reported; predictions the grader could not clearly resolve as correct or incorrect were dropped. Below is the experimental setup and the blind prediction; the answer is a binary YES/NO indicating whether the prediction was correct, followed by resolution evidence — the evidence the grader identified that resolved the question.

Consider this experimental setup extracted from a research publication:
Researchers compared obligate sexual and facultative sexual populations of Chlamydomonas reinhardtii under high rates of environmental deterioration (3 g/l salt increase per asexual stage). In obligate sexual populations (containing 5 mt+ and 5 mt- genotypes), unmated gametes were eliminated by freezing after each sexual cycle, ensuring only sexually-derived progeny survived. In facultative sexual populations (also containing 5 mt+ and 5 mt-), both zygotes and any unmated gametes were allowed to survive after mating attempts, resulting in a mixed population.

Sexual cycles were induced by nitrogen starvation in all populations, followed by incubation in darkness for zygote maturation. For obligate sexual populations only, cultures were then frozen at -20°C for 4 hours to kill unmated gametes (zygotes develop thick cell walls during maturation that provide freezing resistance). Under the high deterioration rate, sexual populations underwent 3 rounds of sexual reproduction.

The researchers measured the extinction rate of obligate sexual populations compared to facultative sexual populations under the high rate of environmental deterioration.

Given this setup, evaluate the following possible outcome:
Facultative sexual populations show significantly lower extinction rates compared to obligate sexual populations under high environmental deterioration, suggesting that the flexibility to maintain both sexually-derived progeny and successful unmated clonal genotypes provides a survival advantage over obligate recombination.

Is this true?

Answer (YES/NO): YES